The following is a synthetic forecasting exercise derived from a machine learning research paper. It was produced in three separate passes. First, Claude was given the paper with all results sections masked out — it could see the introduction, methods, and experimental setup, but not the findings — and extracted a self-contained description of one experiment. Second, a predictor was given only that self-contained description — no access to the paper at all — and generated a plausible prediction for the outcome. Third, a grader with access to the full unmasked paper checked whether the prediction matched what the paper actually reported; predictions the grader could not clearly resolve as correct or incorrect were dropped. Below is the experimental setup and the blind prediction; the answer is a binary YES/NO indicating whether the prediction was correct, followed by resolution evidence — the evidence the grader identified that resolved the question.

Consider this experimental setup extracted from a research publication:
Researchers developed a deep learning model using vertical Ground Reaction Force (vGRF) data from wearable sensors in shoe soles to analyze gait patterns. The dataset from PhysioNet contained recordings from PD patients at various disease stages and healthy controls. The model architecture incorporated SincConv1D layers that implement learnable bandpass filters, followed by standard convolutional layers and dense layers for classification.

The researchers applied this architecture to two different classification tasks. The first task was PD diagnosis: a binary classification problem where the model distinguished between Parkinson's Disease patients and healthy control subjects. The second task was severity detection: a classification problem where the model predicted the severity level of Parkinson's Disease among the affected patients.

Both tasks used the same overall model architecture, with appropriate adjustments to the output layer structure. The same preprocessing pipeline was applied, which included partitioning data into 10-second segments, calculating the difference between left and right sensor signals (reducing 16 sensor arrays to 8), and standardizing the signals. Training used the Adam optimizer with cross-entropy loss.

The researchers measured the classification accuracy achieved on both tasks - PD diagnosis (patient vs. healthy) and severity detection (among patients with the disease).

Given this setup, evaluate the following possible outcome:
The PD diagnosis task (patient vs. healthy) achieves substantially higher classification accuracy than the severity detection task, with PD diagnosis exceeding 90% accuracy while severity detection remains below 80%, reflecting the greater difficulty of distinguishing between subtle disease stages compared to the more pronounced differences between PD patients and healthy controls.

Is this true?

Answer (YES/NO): NO